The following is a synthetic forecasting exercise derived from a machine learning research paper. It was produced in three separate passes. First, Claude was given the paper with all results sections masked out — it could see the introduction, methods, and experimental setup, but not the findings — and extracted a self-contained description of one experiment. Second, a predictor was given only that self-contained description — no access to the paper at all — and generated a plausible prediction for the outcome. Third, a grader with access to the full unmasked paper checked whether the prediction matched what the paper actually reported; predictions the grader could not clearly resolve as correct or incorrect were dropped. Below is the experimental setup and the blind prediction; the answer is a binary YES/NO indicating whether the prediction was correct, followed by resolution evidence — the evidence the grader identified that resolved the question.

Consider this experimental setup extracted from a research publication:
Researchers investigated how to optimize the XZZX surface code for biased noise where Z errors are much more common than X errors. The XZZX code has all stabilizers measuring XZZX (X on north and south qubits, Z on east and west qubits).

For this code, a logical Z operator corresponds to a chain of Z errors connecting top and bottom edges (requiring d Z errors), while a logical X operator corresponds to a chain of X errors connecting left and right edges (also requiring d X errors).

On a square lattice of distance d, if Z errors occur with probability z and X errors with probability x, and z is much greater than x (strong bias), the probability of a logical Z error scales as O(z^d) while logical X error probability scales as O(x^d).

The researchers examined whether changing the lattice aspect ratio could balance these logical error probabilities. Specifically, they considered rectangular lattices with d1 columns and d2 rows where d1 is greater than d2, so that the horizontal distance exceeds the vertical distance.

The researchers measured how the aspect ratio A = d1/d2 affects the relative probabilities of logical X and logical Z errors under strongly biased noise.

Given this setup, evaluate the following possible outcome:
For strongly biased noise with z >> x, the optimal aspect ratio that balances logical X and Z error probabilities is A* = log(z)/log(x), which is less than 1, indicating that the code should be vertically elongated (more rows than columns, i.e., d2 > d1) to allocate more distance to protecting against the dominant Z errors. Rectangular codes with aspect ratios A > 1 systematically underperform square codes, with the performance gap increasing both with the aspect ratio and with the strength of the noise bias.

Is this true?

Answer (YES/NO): NO